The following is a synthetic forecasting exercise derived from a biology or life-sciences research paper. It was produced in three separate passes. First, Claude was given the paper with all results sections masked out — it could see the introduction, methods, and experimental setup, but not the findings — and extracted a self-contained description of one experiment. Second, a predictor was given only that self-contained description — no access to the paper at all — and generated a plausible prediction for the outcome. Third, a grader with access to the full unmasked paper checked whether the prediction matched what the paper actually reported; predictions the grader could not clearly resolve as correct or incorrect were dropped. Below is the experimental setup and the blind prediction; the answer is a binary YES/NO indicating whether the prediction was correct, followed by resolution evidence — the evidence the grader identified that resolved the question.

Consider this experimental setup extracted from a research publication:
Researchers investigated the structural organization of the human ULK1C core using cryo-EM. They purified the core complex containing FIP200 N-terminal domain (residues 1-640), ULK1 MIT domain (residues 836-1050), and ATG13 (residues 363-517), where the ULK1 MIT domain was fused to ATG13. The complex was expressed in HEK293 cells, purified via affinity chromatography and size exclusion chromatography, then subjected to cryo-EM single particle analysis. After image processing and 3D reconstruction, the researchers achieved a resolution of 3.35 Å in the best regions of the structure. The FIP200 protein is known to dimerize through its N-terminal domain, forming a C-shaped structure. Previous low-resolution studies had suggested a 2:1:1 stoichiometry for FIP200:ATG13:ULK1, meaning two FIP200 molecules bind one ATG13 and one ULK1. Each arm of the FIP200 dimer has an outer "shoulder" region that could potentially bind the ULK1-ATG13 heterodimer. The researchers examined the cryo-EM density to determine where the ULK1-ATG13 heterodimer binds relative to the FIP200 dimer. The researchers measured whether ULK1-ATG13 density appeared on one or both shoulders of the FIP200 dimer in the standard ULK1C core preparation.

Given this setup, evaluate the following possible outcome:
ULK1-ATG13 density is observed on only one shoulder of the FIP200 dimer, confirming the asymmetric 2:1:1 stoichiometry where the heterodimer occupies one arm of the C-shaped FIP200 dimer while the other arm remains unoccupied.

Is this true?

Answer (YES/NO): YES